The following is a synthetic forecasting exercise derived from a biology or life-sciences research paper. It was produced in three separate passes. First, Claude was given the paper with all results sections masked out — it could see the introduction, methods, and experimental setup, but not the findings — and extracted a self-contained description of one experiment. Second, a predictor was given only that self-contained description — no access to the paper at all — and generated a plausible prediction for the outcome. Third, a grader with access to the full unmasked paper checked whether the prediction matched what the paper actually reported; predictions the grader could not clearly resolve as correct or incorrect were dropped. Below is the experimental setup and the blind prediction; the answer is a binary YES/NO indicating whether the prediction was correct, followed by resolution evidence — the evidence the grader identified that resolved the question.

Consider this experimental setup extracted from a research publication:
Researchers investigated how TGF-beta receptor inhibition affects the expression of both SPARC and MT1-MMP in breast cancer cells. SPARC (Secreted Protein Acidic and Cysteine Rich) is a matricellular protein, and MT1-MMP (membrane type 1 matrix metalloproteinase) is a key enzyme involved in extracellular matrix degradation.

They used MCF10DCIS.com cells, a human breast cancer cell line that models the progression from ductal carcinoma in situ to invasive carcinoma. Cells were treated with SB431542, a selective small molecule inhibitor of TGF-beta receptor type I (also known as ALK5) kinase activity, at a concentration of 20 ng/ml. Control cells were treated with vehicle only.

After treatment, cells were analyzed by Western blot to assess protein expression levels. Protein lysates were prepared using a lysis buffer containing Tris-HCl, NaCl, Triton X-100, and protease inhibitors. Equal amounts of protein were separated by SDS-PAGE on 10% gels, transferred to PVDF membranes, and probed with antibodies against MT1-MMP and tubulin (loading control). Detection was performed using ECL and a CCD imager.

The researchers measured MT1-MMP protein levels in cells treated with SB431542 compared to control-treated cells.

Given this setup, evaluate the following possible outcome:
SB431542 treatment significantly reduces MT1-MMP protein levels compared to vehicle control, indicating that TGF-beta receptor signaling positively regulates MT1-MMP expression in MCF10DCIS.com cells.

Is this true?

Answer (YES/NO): YES